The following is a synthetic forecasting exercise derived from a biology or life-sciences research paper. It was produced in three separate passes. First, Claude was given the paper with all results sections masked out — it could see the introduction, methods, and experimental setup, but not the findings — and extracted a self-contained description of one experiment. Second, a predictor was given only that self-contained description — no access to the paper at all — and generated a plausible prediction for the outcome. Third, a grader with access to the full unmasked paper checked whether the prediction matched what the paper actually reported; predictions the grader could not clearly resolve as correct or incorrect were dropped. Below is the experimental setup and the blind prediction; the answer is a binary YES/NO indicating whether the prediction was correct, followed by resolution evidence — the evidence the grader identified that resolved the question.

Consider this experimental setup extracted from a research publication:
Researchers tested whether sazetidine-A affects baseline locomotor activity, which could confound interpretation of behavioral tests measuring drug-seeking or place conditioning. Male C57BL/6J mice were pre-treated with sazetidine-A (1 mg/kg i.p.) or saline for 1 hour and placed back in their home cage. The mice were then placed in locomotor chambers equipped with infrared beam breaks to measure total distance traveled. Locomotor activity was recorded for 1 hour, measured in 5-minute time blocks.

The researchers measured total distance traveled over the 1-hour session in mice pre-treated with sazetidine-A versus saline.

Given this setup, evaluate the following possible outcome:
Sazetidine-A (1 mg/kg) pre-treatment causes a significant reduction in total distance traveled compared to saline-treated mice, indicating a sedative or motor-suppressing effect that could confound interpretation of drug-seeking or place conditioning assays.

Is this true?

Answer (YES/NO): NO